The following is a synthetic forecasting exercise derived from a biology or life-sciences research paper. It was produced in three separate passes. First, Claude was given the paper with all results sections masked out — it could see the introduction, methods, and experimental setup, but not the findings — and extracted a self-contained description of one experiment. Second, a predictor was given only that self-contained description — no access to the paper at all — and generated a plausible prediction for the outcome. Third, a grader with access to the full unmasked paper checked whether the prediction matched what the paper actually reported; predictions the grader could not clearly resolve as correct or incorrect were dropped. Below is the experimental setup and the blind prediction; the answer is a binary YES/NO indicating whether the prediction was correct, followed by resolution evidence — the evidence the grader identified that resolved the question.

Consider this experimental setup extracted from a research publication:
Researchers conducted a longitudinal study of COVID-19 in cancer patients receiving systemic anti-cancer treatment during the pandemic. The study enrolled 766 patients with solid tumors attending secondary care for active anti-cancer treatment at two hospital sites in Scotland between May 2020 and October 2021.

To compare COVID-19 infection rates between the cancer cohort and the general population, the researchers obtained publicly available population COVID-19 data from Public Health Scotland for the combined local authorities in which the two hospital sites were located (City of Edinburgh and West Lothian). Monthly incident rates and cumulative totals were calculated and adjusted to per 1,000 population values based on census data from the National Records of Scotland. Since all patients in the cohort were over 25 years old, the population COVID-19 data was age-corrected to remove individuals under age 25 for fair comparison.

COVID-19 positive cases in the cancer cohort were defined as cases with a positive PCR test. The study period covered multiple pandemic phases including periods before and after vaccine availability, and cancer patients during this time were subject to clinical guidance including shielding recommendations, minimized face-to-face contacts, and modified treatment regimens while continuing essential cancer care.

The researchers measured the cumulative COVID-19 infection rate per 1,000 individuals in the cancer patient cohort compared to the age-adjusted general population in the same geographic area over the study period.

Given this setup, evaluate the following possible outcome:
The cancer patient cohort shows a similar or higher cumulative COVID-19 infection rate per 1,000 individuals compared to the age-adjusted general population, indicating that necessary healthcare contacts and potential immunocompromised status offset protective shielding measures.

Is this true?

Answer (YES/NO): NO